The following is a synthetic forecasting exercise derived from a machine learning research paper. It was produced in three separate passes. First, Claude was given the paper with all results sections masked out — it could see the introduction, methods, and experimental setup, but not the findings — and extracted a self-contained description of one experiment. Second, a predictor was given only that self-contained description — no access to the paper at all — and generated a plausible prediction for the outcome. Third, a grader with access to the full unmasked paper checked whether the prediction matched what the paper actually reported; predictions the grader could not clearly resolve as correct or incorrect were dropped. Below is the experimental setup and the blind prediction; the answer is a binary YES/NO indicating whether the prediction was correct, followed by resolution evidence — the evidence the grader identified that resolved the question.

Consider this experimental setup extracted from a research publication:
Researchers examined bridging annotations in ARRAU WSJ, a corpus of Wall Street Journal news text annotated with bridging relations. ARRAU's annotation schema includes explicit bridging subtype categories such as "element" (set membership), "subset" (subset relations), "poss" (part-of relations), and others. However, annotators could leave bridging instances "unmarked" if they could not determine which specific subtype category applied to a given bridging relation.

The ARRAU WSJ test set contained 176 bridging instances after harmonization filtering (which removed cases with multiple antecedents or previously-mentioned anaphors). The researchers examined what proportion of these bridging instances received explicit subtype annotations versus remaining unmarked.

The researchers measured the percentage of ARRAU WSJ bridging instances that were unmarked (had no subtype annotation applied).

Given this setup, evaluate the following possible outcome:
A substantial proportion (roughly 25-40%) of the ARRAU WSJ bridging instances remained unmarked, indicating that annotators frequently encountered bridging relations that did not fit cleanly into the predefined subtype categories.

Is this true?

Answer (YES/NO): YES